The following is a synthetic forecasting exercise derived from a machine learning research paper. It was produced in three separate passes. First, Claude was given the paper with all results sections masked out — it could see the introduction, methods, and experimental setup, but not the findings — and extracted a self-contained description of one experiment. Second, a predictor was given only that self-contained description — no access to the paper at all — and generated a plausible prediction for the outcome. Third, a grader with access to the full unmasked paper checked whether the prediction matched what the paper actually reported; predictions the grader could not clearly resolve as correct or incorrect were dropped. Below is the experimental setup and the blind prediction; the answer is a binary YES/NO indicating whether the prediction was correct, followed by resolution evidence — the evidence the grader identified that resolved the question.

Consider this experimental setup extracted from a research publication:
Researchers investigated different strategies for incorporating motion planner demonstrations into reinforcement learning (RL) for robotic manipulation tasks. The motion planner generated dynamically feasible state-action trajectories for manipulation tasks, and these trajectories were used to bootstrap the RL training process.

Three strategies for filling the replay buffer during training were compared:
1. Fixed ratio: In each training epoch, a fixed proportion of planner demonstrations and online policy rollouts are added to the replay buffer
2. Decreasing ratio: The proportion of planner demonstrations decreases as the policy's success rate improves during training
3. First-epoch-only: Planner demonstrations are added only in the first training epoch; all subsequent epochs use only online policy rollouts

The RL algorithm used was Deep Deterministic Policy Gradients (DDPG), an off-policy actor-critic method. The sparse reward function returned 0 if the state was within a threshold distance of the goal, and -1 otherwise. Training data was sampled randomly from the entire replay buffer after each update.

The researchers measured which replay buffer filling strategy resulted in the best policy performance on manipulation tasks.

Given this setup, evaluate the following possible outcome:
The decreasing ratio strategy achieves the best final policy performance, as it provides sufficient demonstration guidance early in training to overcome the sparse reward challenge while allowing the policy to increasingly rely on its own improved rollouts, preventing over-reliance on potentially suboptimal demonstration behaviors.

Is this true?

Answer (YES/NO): NO